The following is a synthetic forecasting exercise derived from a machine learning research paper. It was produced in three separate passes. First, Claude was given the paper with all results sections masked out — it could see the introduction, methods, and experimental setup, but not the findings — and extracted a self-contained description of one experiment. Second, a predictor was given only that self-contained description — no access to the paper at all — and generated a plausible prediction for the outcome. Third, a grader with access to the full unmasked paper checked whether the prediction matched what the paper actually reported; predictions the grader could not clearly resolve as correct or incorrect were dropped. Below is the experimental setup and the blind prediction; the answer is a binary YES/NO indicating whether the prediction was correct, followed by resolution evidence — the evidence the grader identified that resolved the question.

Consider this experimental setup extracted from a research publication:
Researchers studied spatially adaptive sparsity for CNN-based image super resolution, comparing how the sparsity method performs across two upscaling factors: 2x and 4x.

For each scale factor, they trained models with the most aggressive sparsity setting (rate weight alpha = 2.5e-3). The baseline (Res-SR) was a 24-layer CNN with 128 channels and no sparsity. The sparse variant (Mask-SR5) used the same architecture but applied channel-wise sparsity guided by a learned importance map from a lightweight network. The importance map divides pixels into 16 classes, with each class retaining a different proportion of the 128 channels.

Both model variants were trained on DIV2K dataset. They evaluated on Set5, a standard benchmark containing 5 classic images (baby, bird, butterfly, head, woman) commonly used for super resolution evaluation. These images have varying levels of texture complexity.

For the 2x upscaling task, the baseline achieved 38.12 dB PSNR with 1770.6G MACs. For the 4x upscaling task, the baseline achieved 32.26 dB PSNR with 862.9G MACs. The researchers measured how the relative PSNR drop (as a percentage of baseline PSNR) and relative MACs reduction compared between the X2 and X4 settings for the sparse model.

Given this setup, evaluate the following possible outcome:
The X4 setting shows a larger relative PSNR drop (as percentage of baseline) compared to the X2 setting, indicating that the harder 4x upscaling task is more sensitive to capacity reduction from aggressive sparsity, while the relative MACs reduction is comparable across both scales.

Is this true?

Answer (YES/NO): YES